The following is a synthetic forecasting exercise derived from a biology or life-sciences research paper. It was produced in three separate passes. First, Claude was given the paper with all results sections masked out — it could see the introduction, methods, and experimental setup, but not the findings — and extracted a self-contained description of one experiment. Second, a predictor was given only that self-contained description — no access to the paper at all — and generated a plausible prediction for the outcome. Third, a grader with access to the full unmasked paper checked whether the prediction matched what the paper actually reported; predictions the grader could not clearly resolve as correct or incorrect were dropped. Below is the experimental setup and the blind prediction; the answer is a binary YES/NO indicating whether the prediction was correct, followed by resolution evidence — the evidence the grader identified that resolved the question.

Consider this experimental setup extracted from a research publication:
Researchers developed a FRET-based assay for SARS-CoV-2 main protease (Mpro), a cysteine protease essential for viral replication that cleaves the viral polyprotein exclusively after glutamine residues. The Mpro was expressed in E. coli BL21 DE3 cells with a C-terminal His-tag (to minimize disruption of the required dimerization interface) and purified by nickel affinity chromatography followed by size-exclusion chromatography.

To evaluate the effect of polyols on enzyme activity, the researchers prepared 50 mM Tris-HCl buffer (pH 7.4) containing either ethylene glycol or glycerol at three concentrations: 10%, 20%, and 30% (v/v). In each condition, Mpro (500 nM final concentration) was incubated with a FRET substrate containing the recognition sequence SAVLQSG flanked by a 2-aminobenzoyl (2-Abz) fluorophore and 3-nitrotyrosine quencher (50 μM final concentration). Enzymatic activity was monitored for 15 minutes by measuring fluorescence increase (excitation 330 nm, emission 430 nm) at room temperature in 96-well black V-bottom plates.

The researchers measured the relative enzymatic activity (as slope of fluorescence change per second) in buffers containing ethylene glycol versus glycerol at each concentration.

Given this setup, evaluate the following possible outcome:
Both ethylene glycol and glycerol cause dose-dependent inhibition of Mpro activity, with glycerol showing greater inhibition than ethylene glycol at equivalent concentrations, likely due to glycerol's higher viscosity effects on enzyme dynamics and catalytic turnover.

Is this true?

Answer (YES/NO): NO